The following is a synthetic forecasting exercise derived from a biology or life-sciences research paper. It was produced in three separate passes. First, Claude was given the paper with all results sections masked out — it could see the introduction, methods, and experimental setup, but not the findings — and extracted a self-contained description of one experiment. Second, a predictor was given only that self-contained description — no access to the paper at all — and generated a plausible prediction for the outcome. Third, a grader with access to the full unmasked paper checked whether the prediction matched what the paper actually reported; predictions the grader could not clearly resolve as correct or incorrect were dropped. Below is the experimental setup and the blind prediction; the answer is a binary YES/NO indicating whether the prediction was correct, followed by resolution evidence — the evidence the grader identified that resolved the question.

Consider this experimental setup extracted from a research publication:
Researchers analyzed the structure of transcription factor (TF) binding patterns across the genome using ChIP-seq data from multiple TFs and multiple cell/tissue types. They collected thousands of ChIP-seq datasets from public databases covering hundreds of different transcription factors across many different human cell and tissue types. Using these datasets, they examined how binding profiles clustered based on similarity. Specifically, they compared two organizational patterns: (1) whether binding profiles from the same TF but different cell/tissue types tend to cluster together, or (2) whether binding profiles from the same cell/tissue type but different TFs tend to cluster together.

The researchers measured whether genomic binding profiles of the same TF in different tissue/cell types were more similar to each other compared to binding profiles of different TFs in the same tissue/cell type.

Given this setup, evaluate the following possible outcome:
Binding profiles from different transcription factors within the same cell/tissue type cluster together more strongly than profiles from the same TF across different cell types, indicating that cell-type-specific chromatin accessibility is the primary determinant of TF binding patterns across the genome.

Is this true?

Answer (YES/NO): NO